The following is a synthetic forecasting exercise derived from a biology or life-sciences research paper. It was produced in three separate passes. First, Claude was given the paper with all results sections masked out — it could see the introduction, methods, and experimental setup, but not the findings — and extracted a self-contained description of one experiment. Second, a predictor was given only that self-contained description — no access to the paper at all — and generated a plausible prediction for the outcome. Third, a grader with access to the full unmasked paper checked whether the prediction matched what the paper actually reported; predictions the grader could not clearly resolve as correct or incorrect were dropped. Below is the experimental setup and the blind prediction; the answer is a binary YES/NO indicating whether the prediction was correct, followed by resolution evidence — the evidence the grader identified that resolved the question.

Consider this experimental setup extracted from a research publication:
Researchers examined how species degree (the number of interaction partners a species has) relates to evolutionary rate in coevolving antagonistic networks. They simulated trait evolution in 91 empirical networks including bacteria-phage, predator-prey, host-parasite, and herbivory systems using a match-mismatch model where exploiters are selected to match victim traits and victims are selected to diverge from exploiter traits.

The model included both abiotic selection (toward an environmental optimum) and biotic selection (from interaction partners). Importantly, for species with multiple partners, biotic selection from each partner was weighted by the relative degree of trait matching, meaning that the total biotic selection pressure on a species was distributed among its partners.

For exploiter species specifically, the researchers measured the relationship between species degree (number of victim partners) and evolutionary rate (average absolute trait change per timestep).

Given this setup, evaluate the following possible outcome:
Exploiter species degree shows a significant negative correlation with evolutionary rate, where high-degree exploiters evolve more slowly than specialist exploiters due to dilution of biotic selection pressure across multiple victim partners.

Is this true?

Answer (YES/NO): YES